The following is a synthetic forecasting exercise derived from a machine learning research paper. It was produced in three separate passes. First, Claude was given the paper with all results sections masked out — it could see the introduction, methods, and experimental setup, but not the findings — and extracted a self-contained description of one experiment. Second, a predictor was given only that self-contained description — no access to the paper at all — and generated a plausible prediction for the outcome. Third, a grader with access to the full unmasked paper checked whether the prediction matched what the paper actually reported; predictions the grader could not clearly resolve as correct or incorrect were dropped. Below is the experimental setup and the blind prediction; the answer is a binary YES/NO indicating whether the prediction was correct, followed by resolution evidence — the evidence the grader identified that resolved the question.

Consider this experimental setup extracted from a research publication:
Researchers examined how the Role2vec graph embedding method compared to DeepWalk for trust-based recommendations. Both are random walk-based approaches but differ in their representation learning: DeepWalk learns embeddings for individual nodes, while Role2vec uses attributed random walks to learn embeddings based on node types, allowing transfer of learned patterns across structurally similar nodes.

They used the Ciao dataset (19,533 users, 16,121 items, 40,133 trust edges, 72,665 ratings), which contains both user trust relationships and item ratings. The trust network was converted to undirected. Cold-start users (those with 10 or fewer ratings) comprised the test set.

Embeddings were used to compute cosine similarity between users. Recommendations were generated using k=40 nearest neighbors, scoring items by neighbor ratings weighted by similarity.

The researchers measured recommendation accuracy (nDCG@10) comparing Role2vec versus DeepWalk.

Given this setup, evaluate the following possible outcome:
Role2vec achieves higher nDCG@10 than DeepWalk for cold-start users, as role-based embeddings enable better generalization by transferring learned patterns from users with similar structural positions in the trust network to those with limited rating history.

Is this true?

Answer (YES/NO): NO